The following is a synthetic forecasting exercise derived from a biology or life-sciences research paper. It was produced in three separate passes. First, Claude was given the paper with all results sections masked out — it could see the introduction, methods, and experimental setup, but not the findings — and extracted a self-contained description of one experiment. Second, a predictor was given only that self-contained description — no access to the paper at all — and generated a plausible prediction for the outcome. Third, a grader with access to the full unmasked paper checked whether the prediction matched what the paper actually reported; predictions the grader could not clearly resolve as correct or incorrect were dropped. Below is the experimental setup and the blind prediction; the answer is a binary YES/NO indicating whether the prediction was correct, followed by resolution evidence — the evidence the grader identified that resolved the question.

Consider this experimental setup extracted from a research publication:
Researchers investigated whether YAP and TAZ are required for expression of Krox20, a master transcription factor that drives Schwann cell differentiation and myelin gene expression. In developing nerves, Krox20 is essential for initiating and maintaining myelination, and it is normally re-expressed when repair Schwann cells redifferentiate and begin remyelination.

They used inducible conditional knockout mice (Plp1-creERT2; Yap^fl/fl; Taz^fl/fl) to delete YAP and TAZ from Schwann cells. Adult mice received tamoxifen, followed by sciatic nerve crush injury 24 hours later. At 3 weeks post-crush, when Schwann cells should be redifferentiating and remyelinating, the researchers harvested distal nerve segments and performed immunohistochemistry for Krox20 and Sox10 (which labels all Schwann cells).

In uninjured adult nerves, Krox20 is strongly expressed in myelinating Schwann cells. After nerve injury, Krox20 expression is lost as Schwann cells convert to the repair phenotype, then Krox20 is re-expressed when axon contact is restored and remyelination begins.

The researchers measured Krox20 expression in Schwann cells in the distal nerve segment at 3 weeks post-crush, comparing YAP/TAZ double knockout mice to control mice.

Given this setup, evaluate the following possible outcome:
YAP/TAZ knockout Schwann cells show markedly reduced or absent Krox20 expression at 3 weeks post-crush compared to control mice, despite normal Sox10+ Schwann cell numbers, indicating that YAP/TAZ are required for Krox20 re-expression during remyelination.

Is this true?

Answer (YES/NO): YES